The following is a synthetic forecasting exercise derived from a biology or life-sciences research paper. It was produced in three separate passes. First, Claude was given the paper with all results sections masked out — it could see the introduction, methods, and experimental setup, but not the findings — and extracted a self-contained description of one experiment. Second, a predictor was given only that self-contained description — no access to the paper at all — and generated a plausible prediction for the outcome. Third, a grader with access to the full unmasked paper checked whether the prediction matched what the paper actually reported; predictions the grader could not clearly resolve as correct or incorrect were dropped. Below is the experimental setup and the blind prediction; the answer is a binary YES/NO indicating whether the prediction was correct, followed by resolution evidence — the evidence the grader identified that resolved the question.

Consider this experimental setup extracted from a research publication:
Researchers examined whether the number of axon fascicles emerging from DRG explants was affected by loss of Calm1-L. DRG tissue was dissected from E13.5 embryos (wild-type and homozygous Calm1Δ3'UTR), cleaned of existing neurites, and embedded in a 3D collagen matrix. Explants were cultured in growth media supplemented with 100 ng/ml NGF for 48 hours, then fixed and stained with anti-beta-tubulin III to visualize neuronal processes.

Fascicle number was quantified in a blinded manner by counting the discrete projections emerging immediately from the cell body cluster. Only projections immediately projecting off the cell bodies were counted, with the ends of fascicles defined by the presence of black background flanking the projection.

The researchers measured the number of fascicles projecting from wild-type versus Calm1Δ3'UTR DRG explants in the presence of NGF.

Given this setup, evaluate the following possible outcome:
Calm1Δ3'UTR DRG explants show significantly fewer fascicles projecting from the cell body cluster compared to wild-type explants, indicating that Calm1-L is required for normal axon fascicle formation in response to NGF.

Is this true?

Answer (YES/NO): NO